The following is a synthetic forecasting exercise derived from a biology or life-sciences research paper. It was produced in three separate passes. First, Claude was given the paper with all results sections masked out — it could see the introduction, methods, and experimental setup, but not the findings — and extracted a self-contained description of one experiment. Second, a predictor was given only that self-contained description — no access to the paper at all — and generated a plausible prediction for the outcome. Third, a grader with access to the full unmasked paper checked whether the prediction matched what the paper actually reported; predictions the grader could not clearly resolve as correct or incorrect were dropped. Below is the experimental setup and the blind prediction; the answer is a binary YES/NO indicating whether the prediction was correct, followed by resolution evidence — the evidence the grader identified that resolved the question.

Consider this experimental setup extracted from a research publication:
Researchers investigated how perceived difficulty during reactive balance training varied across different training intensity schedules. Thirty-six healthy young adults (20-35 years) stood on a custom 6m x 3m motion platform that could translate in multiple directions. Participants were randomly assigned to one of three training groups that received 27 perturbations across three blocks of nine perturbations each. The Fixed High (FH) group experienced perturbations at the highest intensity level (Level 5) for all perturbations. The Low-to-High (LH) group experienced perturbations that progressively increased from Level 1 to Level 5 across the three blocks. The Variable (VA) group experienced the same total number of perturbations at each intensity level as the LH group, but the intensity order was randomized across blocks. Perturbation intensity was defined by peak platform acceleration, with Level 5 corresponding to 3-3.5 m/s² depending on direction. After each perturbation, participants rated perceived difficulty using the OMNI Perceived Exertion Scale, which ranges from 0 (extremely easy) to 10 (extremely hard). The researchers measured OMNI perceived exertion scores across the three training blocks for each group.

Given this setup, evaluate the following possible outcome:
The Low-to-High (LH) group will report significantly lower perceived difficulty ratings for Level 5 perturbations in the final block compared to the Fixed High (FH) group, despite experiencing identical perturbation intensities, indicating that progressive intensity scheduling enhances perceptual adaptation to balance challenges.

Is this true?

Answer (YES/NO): NO